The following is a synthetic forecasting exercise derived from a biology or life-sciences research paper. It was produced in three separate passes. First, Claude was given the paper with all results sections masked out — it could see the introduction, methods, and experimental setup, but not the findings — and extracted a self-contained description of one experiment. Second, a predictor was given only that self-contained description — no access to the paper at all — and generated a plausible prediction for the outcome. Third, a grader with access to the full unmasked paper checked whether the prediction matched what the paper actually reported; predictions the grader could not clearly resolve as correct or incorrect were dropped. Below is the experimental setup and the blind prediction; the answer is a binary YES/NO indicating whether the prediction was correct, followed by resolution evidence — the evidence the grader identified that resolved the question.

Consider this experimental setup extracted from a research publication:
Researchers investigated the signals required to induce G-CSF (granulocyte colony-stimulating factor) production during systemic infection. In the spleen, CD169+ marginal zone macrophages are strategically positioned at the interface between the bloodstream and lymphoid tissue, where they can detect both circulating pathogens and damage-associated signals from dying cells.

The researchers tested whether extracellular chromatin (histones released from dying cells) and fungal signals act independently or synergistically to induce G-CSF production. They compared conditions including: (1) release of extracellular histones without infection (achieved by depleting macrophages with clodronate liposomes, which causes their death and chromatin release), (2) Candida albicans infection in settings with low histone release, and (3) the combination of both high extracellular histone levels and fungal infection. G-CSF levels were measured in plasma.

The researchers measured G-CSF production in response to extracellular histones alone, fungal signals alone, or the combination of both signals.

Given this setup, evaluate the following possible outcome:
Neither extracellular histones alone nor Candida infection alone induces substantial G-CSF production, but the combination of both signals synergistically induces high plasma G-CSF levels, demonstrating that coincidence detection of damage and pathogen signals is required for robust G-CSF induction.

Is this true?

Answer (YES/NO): YES